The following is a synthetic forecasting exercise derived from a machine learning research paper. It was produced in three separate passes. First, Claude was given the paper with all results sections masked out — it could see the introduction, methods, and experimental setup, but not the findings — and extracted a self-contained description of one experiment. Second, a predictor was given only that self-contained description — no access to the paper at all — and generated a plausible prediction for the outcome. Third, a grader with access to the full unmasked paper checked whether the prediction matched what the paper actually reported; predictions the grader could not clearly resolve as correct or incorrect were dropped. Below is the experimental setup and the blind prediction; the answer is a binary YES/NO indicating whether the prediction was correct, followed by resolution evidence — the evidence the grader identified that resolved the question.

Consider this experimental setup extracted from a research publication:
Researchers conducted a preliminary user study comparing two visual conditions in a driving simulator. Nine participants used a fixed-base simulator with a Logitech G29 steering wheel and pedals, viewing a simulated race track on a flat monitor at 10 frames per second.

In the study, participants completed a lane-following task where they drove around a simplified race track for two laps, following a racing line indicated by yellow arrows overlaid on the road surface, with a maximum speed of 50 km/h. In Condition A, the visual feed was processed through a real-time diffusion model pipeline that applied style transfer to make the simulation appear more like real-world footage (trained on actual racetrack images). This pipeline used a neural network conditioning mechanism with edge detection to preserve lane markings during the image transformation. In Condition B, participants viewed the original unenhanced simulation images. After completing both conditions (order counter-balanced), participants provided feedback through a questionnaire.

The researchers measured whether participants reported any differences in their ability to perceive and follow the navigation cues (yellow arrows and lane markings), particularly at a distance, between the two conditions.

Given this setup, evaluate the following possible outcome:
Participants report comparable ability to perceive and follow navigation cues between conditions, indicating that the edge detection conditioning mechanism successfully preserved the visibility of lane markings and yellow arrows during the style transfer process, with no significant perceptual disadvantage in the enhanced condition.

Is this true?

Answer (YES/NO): NO